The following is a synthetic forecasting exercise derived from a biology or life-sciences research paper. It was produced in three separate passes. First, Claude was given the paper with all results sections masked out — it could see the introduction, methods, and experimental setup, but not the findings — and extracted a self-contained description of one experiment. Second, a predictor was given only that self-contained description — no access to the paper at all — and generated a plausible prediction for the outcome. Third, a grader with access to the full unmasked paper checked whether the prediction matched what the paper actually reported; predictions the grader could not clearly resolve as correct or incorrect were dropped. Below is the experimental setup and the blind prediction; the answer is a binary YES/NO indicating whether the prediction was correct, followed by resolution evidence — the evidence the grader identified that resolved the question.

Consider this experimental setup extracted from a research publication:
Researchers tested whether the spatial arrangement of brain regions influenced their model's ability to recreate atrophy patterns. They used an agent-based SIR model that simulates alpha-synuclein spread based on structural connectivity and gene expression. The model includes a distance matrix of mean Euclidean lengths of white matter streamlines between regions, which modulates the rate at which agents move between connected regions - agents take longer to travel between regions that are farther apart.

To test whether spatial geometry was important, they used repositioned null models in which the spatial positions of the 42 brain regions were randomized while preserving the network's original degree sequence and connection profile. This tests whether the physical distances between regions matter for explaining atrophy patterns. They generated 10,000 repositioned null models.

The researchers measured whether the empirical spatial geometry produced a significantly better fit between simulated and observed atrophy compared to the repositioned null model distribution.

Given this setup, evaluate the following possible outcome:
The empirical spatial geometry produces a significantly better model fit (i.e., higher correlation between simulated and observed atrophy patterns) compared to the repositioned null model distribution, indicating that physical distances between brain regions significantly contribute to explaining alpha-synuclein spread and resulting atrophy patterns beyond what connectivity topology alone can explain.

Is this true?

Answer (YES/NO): YES